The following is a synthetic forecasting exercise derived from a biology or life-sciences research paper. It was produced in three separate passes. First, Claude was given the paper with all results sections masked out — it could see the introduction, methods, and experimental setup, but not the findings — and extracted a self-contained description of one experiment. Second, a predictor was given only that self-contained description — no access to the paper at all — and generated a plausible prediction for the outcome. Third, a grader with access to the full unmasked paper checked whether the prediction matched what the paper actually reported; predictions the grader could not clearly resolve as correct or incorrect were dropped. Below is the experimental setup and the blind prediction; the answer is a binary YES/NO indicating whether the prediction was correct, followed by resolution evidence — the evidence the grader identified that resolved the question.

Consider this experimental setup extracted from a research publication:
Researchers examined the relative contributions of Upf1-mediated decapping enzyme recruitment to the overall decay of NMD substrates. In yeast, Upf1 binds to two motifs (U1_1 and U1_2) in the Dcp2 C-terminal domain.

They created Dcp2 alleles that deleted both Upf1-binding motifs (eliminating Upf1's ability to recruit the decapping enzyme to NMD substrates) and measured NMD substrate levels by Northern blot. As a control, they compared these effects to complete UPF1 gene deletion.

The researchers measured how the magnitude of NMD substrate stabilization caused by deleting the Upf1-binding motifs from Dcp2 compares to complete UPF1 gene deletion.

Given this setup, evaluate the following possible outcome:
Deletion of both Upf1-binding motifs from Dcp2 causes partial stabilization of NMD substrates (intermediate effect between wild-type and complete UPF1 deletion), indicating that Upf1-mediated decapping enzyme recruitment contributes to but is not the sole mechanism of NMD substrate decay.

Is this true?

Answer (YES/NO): YES